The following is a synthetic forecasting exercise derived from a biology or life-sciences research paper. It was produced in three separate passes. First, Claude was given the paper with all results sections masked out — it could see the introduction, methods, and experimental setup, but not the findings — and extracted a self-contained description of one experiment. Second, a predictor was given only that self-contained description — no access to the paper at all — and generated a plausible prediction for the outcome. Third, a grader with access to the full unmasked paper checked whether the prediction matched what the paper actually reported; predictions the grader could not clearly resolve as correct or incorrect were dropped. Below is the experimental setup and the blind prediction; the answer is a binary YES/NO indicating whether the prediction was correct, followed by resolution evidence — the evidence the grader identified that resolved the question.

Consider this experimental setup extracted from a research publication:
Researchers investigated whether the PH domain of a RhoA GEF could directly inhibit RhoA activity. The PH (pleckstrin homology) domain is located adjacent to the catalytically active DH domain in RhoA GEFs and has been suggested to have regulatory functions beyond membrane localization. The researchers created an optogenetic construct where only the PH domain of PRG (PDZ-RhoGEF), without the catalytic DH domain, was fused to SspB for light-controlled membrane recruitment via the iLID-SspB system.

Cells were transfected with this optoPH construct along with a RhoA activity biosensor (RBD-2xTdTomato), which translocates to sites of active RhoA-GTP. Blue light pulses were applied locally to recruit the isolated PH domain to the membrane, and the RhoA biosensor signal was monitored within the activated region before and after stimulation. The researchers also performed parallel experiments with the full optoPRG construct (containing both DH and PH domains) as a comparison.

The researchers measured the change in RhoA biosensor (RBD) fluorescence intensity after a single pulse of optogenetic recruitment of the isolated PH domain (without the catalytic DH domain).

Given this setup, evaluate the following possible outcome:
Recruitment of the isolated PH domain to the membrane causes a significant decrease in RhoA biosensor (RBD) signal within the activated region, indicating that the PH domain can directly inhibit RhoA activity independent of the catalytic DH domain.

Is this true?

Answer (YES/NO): YES